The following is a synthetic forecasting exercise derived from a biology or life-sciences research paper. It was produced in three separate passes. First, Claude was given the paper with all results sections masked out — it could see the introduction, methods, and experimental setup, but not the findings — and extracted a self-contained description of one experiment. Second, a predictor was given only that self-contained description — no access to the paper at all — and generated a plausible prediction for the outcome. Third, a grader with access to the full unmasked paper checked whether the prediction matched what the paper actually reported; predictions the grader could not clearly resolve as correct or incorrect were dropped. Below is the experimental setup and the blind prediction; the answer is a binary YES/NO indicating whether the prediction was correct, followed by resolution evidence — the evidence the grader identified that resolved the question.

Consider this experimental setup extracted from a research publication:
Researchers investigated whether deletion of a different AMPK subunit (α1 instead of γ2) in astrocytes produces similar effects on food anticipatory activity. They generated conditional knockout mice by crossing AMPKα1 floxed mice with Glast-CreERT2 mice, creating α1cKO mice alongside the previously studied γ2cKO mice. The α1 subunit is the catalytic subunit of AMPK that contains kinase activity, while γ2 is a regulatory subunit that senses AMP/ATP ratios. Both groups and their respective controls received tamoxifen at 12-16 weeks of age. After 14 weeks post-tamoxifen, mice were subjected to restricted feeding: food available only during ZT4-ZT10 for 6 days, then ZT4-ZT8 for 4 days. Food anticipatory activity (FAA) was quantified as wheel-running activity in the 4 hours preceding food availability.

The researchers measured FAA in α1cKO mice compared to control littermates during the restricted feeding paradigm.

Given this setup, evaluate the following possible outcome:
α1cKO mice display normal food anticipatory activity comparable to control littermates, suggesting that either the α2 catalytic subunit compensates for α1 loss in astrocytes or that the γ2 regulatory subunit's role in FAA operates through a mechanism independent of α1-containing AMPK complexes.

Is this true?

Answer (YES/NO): NO